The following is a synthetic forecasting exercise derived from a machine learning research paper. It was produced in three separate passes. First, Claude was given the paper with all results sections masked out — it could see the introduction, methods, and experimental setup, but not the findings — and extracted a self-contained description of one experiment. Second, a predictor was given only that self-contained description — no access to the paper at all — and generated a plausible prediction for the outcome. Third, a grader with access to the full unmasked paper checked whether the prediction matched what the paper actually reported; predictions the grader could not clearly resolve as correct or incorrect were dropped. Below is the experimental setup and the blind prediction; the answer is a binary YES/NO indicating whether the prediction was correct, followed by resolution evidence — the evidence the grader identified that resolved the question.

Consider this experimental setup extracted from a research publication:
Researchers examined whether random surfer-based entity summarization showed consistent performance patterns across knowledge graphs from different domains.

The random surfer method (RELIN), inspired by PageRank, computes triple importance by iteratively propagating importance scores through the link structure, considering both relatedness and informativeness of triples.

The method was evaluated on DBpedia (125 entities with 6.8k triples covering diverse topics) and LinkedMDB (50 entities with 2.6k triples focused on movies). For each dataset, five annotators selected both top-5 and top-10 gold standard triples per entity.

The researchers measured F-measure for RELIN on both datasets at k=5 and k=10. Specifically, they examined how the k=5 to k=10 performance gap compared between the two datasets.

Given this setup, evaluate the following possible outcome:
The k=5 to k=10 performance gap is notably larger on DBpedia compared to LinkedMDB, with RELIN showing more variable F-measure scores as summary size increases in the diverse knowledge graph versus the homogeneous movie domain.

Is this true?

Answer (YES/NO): YES